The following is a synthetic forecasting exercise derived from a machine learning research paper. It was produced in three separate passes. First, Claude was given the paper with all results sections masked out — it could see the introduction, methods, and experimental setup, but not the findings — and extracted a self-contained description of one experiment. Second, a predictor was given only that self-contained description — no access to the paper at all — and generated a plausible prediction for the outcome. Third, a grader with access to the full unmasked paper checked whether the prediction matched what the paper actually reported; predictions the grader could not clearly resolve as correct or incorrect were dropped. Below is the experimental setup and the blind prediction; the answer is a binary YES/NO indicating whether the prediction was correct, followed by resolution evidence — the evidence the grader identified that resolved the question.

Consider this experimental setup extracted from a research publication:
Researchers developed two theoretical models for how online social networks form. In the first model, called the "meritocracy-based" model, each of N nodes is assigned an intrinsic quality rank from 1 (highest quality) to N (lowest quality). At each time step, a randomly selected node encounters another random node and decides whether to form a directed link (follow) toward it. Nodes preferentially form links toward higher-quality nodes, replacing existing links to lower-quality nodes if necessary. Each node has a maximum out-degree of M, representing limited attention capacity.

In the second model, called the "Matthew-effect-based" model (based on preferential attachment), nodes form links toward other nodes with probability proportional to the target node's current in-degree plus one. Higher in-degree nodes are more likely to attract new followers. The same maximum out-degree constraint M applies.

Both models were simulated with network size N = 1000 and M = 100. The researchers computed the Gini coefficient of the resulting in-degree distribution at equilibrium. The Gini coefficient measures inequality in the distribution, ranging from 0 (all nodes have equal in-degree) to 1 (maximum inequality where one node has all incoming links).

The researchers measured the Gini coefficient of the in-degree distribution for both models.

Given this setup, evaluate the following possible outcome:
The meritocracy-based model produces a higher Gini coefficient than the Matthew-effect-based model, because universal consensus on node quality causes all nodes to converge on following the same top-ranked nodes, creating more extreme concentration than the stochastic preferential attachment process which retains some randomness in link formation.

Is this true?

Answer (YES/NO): YES